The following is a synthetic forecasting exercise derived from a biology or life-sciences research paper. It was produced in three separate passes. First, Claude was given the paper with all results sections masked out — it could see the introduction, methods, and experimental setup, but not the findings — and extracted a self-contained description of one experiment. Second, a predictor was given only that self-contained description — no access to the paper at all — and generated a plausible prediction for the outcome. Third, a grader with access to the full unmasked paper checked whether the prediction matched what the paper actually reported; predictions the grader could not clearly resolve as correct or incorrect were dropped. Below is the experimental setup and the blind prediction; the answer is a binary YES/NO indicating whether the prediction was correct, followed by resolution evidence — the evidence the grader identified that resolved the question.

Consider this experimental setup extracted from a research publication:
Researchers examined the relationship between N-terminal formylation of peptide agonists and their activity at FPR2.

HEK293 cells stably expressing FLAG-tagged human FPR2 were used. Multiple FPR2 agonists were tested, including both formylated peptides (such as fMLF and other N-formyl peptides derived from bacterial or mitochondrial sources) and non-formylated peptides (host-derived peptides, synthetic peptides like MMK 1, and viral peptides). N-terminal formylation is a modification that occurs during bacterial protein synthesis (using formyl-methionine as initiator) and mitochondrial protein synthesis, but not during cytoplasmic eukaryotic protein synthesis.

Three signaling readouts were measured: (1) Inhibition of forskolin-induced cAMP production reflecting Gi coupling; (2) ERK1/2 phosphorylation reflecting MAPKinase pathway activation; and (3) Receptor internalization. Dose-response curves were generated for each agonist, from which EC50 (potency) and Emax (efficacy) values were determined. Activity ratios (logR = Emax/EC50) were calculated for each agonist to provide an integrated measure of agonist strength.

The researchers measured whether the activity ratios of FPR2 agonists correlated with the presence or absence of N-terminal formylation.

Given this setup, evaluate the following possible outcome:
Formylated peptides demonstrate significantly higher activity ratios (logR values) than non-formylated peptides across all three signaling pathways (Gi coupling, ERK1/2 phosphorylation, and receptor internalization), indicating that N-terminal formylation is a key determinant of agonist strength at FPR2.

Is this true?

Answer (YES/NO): NO